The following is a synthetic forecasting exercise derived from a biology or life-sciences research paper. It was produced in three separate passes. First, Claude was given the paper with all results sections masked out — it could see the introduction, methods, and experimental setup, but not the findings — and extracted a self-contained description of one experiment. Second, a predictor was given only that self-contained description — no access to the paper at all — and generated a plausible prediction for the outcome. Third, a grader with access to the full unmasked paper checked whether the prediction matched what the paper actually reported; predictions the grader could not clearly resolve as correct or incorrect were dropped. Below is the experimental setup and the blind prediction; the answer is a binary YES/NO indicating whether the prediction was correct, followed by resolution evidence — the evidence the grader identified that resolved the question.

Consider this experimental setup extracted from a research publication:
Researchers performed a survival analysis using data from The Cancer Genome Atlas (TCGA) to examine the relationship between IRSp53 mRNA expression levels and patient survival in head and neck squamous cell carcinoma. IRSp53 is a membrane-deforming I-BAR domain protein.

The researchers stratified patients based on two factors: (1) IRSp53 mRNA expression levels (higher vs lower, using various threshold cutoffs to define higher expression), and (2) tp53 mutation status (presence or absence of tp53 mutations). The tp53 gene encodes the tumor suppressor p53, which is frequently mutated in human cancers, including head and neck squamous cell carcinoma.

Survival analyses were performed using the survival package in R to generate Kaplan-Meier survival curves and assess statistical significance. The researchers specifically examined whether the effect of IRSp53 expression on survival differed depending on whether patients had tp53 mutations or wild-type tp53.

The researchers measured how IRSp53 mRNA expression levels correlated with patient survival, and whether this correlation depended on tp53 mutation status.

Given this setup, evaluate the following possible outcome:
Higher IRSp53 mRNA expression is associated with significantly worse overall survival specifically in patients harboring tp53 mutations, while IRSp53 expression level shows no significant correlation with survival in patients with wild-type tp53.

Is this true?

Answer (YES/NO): NO